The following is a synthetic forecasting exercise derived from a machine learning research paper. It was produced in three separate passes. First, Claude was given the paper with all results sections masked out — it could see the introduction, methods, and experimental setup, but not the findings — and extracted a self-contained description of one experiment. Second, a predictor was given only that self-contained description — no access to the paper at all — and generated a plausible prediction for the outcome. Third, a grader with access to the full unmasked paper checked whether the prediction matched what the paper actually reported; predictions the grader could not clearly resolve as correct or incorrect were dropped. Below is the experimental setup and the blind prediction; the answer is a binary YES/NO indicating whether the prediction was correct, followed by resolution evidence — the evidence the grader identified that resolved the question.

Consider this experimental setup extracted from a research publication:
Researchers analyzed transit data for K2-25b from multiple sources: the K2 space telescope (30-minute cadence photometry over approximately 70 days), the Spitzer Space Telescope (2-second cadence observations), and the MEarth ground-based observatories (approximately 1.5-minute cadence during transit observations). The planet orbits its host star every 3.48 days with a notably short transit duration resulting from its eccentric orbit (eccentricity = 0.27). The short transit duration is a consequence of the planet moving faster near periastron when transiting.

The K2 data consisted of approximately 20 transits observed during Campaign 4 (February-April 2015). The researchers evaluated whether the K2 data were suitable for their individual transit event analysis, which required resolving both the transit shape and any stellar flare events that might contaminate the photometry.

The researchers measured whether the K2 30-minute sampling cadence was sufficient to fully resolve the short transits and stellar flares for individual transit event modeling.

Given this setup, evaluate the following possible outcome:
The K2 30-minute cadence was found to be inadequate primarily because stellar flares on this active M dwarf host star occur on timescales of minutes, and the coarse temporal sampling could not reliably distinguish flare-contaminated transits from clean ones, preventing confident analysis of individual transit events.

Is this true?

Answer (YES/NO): NO